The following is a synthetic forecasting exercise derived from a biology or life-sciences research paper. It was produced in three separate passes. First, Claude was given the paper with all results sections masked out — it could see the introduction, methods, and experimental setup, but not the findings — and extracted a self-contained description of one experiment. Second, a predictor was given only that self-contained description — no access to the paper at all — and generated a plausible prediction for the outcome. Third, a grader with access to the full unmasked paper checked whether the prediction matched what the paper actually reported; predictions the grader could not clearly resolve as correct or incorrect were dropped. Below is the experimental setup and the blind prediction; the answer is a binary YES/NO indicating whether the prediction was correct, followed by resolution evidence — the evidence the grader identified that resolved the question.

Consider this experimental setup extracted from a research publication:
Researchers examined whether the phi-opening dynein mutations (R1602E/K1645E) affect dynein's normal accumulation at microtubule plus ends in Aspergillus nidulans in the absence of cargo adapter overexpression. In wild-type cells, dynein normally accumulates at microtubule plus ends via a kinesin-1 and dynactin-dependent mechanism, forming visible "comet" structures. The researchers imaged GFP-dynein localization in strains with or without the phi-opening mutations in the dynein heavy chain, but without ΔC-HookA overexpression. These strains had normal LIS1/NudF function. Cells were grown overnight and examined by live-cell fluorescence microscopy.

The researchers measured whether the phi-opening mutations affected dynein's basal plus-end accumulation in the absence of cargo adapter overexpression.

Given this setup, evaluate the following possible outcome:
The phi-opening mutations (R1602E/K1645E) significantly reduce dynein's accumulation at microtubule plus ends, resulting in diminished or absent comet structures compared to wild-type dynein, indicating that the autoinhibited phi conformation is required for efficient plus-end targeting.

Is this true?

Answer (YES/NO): NO